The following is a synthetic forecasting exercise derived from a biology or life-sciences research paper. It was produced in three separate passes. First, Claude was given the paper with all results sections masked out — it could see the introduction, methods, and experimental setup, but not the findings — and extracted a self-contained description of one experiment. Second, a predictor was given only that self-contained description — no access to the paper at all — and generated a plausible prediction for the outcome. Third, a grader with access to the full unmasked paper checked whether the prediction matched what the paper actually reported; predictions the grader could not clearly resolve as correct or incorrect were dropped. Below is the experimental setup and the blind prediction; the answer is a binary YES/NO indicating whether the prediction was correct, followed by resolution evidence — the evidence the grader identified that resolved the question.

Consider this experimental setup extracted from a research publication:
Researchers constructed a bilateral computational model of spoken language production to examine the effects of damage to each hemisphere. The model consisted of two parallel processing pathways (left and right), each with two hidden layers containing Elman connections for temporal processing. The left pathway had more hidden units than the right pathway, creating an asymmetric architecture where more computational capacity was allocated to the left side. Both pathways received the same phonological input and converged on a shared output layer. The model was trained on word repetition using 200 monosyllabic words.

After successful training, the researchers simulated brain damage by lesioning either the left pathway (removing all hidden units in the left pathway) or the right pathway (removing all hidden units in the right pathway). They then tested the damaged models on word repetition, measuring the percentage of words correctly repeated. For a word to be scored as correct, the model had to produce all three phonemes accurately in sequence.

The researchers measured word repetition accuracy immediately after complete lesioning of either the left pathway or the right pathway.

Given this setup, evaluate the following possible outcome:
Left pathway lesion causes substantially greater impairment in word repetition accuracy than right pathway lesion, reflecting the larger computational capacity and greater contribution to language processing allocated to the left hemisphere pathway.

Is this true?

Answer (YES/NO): YES